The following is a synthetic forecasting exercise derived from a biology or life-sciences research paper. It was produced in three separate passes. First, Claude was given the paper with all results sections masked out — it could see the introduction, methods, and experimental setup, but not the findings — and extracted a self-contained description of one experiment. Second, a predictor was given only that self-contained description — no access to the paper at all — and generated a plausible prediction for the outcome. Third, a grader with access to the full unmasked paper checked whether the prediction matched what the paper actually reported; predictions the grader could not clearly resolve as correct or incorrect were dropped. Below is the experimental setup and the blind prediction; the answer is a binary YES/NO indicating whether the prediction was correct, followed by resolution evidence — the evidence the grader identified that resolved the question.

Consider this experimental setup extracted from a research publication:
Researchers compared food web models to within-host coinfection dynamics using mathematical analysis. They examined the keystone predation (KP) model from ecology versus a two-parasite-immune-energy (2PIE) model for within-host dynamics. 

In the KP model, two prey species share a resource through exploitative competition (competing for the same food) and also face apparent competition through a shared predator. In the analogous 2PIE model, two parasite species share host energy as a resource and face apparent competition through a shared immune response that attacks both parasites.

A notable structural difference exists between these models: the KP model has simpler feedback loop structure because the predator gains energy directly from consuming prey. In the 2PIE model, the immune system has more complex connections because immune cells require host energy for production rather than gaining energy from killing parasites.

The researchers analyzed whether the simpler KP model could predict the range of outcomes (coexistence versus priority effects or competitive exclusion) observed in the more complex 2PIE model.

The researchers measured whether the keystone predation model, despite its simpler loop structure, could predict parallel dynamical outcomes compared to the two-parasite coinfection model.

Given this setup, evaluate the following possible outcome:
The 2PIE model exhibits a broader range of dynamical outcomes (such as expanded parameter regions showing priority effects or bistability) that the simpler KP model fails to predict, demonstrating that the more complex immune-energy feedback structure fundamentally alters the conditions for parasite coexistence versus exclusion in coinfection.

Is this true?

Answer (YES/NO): NO